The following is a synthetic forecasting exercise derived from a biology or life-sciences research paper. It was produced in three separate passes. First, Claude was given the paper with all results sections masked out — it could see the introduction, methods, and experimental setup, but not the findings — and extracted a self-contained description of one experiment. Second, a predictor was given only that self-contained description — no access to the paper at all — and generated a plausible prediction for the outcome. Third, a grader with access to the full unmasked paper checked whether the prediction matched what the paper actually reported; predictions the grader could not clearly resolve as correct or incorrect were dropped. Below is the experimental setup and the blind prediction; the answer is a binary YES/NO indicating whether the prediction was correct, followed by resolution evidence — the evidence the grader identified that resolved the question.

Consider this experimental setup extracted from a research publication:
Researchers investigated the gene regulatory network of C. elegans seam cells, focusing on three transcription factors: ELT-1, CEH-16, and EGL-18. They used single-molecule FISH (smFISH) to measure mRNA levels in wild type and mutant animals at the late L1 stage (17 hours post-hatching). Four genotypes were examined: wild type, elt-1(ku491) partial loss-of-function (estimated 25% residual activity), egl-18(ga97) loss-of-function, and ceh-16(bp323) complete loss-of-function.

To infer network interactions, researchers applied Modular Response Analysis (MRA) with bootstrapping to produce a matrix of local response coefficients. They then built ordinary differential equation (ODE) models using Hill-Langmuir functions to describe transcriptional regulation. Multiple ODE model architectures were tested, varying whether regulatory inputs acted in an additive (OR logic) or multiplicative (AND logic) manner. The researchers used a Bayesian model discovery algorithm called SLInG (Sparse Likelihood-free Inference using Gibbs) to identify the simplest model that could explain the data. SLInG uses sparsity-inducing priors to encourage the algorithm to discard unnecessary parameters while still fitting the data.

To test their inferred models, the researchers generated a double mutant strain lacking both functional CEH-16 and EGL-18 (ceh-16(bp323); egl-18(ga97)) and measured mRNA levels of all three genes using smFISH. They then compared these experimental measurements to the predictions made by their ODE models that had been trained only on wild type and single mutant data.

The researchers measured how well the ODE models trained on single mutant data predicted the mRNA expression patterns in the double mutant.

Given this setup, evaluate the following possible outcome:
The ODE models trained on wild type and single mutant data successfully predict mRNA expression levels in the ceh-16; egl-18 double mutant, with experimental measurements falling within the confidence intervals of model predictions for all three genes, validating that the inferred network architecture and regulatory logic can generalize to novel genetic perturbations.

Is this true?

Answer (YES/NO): NO